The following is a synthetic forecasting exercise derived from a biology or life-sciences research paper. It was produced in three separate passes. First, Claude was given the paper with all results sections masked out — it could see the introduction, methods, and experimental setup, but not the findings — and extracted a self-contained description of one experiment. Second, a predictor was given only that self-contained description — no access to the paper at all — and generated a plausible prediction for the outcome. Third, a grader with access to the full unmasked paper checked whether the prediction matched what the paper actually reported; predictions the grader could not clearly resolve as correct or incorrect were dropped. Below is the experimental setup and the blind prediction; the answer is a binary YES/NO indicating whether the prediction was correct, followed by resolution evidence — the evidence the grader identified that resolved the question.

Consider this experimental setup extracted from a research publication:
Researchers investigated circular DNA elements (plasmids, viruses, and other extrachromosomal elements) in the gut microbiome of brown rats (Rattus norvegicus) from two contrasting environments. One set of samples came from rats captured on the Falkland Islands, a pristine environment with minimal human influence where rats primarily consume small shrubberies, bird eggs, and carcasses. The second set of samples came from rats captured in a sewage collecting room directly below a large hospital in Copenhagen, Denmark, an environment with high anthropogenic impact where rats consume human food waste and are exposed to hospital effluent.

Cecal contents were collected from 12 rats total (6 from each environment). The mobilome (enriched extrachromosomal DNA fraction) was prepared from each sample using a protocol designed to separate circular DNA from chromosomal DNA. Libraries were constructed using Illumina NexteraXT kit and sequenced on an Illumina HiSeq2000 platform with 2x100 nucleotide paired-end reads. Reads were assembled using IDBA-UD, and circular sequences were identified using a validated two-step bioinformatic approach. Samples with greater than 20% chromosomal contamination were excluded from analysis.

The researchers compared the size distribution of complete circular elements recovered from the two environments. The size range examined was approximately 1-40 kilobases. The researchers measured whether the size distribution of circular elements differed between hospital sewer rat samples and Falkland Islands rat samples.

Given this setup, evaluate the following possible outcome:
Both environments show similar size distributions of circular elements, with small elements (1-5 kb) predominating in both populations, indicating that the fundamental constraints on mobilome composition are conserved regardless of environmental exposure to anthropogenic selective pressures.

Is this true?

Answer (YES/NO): NO